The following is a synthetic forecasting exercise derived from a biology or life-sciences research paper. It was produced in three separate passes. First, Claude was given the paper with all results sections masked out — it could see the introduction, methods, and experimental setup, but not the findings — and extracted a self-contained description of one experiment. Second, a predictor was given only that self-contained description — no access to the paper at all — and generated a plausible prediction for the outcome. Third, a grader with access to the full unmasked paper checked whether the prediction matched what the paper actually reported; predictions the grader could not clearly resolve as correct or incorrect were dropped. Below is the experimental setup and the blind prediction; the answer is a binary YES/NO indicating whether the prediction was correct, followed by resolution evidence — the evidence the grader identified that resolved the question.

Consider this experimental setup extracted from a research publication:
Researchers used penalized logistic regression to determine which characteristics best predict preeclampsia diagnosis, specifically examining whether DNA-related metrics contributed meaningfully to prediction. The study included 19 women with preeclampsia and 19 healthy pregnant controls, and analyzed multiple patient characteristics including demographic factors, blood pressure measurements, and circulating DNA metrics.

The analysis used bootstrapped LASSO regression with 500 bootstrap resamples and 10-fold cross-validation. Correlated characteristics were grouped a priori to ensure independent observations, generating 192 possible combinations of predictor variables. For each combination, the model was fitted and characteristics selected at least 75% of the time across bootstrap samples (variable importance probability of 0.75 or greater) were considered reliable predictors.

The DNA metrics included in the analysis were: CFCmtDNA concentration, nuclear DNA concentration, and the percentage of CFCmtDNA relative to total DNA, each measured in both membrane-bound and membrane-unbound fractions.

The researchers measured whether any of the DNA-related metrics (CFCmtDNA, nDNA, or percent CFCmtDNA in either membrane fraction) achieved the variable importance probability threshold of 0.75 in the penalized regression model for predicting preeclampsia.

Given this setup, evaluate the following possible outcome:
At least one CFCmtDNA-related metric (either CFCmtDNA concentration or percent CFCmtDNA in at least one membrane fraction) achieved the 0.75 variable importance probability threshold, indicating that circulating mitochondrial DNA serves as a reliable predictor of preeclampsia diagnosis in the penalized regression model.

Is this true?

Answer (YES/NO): YES